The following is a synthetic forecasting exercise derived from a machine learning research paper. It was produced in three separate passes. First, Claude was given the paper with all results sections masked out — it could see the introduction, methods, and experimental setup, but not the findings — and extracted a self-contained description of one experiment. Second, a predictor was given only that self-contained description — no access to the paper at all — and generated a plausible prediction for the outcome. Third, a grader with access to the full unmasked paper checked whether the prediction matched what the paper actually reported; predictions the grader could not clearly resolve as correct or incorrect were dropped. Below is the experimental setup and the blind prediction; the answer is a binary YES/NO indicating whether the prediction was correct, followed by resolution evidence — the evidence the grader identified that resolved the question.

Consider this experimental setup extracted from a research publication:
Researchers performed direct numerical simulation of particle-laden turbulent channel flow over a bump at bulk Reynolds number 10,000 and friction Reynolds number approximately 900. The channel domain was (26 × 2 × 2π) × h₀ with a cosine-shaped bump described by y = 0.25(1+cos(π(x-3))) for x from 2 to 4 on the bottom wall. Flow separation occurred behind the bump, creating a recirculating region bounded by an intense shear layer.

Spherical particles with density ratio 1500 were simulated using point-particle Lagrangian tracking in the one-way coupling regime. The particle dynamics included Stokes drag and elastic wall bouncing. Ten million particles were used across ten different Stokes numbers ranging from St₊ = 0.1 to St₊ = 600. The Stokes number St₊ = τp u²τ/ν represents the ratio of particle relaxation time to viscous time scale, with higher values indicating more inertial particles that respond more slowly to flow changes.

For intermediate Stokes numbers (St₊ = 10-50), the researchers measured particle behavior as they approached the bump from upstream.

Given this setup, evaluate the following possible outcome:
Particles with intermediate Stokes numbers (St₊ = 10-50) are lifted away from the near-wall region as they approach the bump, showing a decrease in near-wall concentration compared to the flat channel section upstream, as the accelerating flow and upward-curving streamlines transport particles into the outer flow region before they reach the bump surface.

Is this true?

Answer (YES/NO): NO